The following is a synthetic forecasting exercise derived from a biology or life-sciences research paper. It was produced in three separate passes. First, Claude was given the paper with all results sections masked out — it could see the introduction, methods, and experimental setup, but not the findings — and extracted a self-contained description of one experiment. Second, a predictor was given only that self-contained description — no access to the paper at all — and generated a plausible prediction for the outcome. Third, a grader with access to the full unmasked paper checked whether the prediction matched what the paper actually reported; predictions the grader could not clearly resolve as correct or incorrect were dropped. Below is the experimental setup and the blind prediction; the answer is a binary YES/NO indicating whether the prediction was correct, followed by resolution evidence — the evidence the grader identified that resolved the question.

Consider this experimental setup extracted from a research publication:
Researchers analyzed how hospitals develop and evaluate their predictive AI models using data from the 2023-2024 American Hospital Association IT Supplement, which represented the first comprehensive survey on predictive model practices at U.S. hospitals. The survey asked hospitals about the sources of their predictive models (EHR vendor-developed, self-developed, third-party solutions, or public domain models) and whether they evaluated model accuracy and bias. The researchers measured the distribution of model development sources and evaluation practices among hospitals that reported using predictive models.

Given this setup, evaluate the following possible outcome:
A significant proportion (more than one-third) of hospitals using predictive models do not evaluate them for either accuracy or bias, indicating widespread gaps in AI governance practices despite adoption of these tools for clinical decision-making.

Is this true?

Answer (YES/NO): YES